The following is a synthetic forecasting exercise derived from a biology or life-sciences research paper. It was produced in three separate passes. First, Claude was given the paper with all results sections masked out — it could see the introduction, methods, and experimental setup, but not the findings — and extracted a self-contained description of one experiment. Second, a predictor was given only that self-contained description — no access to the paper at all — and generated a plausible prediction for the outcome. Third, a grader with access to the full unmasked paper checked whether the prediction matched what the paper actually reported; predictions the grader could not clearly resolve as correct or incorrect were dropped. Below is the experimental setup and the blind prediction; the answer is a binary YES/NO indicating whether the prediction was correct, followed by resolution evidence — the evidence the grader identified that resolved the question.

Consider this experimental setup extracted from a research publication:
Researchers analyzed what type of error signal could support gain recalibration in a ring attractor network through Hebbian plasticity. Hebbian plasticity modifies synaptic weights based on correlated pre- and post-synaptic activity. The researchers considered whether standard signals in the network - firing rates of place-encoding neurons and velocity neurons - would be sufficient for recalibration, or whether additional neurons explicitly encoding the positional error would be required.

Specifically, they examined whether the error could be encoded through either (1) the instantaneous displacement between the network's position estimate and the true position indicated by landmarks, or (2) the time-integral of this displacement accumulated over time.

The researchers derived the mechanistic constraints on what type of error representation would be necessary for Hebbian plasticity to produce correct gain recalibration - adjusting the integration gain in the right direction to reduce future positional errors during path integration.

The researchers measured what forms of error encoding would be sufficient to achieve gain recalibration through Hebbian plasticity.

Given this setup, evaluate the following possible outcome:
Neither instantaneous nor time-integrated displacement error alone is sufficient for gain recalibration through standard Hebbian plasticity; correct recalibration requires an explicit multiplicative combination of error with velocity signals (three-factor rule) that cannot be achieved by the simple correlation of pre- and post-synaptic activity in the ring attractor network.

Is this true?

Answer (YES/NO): NO